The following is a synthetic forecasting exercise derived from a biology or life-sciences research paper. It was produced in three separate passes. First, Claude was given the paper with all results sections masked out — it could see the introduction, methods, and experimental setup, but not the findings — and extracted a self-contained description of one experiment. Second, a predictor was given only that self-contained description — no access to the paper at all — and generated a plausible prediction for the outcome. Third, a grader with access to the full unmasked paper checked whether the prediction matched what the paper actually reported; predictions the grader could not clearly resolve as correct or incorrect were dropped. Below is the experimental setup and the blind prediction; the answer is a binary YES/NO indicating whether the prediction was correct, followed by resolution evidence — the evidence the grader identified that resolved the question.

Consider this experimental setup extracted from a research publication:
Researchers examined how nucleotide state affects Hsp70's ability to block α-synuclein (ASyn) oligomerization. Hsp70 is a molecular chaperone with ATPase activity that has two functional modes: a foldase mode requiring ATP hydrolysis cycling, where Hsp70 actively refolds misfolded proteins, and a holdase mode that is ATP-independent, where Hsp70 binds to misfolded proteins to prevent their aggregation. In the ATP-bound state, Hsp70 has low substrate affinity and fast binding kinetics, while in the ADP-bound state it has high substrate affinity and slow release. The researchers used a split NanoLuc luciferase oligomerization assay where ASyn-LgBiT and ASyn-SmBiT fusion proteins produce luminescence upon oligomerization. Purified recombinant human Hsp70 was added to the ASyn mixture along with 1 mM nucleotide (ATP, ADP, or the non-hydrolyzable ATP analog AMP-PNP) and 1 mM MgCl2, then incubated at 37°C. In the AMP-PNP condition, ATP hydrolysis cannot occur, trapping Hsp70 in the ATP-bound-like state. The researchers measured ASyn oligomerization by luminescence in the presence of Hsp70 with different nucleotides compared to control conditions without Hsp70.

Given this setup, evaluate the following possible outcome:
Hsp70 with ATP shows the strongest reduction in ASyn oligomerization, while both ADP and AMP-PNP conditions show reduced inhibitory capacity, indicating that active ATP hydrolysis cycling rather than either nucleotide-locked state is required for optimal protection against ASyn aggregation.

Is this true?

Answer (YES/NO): NO